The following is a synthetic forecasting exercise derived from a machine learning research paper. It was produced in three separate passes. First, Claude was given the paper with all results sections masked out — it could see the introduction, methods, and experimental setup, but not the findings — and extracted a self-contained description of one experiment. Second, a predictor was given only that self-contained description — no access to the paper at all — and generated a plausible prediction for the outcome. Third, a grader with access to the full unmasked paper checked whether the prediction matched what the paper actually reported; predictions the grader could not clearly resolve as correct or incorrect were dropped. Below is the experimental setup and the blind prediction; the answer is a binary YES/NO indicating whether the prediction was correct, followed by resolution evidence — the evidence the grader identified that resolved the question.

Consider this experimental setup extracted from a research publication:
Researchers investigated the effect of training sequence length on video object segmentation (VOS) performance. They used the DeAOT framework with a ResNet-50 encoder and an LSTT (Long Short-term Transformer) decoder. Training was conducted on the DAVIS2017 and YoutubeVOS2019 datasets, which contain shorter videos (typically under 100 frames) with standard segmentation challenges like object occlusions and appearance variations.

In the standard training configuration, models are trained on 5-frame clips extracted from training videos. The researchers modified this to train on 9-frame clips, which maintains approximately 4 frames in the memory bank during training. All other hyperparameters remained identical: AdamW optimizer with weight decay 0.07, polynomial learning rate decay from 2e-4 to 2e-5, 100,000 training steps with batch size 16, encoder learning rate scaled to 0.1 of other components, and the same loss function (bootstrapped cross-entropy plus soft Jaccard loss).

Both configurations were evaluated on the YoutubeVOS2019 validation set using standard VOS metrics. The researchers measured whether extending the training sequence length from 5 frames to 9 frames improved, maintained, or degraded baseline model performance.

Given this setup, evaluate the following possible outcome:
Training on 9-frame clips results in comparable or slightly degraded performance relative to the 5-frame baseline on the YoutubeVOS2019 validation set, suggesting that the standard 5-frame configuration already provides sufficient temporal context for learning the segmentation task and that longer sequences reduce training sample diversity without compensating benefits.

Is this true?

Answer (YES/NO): YES